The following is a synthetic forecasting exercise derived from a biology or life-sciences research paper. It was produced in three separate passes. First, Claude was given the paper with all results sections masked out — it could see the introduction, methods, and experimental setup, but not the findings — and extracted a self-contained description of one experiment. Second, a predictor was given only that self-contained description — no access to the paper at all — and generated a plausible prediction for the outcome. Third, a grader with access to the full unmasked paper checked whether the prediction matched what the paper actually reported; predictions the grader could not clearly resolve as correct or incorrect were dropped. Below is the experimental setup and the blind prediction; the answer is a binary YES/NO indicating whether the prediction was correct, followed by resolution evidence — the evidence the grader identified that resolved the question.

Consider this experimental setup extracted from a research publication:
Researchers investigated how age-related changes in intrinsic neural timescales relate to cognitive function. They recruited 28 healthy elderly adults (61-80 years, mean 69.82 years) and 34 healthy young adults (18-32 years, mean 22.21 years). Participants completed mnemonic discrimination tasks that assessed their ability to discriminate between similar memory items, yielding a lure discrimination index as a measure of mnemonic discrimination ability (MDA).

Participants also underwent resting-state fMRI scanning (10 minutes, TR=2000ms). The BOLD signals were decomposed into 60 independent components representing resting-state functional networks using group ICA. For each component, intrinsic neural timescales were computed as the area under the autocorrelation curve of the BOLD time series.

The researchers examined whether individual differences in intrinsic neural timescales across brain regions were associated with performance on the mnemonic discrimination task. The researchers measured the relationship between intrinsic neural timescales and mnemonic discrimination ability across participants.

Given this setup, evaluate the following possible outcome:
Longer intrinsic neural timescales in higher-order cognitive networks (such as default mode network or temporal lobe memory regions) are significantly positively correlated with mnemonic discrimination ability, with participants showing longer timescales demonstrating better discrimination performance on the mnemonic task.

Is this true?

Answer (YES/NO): NO